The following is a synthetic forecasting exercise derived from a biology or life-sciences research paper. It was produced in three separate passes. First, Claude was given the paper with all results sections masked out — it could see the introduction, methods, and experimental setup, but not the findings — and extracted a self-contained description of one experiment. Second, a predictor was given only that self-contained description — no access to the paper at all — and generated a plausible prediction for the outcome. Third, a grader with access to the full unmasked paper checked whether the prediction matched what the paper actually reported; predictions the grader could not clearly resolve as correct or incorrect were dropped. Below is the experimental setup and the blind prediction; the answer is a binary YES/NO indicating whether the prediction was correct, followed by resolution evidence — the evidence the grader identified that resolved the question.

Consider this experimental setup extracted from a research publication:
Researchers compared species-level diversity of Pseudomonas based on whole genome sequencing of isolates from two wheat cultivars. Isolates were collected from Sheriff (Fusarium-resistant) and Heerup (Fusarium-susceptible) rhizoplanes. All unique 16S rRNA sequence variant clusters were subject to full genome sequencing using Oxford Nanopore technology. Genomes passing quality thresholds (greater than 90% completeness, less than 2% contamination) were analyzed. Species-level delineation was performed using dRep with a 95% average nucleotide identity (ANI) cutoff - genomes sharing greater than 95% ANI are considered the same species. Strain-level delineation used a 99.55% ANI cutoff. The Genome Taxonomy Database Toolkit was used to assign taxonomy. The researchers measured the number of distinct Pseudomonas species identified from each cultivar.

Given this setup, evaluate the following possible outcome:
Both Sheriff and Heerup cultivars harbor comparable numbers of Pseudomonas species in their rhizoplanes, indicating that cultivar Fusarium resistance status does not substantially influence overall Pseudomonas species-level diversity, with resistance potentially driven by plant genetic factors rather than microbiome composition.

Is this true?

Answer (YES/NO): NO